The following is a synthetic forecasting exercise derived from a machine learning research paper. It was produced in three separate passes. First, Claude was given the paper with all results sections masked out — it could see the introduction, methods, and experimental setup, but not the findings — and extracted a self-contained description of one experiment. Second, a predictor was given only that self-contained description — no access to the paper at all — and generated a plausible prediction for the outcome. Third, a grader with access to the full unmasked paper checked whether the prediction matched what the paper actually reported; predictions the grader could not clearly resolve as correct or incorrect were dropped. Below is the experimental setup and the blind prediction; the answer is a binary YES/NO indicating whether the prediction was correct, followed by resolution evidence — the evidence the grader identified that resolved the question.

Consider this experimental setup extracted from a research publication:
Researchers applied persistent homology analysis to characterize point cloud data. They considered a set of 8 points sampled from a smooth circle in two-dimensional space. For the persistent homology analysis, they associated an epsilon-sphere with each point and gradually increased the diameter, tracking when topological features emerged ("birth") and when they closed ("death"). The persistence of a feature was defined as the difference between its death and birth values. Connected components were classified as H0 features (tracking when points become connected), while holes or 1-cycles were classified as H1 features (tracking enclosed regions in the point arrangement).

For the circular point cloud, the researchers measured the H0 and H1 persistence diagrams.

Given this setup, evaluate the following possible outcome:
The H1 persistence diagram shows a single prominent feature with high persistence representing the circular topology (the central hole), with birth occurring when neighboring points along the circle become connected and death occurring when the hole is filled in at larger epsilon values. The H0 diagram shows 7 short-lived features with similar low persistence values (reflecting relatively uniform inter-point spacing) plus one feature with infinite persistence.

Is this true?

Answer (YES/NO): NO